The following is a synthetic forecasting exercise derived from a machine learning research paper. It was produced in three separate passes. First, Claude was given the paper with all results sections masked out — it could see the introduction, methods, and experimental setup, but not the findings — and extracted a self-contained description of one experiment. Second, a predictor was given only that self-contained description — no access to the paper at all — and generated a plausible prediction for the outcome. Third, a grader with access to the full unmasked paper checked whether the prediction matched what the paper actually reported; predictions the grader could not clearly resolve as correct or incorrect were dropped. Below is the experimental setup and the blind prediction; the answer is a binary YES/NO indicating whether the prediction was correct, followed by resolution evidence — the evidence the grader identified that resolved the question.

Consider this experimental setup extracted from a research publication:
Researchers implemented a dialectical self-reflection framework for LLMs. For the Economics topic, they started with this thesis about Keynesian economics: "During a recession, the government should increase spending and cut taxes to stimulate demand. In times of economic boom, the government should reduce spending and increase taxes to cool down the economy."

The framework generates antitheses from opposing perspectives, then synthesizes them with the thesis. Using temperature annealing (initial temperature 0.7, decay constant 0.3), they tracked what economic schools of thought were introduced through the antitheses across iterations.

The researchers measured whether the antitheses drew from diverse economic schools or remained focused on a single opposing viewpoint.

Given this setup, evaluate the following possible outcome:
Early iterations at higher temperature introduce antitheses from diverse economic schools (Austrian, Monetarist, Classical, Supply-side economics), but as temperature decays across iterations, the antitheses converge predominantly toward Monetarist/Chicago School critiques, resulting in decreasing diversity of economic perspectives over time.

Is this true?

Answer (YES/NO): NO